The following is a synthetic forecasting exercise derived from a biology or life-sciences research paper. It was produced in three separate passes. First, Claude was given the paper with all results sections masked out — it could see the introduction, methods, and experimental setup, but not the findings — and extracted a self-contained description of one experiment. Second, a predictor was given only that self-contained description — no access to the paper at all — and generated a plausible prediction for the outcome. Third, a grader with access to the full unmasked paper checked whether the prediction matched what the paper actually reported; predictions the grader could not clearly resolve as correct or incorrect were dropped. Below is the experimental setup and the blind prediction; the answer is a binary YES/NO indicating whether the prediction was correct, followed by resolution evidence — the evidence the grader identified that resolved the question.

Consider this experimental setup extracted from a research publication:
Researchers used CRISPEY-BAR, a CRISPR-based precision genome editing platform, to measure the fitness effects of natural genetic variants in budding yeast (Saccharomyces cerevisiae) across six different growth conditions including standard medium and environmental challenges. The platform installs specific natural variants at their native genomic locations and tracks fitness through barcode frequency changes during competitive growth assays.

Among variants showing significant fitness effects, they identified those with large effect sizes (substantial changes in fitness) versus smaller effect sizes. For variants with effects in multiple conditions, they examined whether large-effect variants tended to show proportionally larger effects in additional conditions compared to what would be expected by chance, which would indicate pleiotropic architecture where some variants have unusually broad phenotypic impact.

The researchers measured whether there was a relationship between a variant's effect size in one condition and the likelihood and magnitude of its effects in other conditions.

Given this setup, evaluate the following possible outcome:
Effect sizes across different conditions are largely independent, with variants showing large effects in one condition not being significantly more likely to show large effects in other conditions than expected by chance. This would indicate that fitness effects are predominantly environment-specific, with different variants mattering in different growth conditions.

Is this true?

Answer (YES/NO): NO